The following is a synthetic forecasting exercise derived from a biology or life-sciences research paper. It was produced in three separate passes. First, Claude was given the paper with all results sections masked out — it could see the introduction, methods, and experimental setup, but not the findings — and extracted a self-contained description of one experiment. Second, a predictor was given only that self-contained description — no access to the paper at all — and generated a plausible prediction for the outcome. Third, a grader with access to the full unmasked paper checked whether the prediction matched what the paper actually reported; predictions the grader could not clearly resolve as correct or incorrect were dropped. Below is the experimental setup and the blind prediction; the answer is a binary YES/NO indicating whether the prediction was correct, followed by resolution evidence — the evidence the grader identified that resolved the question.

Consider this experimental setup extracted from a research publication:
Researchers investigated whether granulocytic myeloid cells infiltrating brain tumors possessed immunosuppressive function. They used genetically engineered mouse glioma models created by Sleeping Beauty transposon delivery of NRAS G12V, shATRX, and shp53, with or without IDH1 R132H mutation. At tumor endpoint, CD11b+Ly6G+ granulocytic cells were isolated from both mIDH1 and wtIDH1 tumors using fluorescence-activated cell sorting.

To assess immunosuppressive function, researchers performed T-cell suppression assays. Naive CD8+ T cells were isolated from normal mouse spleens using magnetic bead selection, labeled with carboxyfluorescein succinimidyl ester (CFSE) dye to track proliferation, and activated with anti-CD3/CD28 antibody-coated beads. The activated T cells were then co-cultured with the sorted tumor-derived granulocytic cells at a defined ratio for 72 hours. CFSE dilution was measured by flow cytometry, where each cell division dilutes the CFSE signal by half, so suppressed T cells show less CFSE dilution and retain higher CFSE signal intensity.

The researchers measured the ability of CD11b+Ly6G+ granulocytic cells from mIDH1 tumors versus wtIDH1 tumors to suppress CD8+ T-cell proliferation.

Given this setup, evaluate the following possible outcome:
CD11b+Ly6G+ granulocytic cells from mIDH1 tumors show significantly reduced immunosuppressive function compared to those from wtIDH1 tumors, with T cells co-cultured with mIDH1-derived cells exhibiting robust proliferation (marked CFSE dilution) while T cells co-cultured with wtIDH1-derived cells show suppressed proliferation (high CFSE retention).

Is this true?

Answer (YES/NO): YES